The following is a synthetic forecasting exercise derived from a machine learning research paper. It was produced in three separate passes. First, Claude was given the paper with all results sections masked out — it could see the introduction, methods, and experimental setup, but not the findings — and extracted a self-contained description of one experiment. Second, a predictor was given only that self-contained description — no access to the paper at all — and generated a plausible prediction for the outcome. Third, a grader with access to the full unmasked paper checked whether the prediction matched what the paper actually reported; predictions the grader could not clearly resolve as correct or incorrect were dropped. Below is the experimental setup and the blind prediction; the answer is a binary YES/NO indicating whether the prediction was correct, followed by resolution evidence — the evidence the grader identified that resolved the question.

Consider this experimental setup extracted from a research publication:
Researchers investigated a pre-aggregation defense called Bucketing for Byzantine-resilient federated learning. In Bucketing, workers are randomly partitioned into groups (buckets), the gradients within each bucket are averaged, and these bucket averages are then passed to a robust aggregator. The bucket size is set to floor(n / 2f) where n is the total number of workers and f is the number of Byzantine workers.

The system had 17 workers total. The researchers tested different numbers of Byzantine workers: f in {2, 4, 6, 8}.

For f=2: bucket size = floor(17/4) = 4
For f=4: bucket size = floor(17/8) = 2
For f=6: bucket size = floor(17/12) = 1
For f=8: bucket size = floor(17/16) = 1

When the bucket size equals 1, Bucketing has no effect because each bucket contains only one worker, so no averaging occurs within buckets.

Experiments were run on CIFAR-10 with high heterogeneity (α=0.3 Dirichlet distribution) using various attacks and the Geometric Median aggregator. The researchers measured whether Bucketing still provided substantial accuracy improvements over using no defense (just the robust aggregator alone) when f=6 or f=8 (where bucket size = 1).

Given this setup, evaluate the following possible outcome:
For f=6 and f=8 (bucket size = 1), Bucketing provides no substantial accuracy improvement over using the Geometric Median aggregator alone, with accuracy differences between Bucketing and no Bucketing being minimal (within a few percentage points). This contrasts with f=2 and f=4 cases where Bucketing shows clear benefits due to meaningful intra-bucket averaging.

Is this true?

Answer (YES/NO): YES